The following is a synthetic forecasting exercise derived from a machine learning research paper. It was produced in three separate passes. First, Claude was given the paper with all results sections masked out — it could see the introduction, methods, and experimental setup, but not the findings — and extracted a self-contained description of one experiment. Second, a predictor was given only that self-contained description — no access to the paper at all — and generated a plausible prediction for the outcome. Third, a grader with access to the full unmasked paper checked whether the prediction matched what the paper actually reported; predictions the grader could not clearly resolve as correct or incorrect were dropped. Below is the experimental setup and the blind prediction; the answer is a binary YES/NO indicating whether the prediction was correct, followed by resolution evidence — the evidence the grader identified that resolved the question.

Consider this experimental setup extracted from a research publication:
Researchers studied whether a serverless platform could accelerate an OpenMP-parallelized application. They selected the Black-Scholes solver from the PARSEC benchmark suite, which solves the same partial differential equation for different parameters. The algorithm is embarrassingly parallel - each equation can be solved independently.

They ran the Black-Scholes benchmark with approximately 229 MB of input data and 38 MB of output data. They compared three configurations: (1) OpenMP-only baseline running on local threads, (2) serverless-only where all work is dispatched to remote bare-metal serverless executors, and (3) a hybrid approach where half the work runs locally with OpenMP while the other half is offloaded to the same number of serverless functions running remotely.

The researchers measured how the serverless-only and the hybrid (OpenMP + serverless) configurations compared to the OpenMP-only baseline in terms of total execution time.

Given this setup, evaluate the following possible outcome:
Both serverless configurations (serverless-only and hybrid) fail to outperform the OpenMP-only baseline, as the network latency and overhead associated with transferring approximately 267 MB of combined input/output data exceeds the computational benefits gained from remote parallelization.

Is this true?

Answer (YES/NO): NO